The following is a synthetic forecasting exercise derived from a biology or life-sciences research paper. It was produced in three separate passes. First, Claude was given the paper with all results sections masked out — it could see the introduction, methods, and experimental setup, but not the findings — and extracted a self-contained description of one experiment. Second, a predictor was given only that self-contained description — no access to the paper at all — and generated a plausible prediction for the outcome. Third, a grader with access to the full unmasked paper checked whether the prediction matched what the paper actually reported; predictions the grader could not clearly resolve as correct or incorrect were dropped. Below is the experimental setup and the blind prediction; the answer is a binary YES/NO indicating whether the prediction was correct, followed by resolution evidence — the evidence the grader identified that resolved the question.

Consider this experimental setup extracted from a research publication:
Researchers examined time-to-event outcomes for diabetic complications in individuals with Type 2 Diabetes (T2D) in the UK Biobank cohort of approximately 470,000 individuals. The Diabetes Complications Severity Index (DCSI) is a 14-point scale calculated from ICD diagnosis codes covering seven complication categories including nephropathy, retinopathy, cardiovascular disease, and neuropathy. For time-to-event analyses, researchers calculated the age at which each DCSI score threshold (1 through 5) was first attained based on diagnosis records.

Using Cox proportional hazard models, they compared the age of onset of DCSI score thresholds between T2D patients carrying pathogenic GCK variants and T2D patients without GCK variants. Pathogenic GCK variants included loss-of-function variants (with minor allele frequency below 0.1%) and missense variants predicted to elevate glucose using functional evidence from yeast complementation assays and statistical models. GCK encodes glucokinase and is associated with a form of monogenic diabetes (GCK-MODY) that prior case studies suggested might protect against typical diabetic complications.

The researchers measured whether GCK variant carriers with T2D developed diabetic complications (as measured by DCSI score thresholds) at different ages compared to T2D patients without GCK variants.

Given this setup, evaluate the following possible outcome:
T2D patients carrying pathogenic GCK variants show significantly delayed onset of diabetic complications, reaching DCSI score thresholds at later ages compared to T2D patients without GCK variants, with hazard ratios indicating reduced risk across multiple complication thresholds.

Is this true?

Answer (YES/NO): NO